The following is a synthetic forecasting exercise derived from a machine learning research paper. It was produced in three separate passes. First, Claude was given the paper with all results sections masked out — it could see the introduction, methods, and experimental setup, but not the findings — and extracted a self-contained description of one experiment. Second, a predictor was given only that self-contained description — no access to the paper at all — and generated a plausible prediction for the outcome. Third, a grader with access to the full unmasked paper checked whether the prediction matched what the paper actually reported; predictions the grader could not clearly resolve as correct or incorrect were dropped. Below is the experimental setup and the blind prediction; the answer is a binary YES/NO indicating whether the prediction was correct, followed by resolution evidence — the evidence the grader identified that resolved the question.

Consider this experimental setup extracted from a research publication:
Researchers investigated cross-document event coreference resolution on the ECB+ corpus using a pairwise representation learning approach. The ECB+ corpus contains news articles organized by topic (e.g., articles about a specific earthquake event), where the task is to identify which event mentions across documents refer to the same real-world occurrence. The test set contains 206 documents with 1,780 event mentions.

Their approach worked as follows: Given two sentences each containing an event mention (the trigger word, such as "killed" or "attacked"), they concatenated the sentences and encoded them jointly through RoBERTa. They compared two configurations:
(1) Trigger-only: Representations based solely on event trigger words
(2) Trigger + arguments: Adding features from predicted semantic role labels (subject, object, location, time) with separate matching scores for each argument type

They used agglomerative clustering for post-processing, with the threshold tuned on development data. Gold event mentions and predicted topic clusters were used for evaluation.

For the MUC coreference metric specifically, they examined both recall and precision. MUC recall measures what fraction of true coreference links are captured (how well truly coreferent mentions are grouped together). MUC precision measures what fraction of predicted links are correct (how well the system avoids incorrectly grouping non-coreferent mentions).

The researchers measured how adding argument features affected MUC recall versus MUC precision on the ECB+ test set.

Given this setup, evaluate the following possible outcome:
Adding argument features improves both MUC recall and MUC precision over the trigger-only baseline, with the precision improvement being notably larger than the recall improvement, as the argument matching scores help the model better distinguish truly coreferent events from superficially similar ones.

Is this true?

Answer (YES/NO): NO